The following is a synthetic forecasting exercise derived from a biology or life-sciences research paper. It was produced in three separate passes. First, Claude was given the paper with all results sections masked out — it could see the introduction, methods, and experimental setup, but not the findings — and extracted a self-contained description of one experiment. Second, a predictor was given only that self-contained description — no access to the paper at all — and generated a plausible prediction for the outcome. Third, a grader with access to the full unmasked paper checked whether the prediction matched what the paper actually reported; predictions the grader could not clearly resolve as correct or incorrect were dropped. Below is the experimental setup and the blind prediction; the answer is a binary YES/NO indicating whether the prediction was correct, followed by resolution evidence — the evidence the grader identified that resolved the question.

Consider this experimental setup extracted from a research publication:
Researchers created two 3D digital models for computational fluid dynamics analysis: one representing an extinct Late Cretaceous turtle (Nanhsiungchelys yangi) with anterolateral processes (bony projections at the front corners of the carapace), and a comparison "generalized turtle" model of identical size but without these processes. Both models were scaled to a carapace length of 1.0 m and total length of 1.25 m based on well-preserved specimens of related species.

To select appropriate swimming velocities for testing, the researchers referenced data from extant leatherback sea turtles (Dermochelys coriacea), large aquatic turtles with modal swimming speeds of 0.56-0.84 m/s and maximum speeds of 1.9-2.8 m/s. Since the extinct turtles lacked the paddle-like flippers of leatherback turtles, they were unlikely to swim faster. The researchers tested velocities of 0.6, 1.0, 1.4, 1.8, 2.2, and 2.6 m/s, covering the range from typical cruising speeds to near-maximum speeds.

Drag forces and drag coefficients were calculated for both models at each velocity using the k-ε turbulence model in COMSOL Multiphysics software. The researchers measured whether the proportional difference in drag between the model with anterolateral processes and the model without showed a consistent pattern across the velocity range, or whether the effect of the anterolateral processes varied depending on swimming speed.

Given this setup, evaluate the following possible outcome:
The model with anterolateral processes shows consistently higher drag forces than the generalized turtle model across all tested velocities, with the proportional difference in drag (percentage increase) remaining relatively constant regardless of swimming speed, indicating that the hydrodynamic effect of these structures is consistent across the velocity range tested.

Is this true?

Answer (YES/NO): NO